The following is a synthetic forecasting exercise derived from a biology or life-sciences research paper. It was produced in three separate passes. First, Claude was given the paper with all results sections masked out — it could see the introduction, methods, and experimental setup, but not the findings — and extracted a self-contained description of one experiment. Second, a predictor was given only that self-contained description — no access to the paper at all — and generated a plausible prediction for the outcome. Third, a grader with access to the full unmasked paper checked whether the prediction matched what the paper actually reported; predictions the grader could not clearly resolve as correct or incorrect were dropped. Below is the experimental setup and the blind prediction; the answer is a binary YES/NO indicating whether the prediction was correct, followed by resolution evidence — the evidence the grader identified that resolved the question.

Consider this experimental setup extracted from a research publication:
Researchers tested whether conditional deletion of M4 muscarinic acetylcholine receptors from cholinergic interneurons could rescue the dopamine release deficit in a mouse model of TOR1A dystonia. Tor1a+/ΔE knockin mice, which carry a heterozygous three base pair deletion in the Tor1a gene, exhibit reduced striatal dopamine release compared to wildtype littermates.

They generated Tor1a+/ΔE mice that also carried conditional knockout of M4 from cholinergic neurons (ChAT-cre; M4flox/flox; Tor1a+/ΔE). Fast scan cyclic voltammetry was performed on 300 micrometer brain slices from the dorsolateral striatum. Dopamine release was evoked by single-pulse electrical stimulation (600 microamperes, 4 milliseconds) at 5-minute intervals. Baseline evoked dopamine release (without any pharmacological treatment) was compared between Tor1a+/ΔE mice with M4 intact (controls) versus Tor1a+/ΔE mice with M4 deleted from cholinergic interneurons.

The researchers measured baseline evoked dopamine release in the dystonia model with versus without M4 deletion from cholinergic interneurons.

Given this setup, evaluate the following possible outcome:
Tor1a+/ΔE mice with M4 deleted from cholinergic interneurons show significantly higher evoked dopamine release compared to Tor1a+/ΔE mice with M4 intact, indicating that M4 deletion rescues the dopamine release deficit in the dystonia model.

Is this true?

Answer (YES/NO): NO